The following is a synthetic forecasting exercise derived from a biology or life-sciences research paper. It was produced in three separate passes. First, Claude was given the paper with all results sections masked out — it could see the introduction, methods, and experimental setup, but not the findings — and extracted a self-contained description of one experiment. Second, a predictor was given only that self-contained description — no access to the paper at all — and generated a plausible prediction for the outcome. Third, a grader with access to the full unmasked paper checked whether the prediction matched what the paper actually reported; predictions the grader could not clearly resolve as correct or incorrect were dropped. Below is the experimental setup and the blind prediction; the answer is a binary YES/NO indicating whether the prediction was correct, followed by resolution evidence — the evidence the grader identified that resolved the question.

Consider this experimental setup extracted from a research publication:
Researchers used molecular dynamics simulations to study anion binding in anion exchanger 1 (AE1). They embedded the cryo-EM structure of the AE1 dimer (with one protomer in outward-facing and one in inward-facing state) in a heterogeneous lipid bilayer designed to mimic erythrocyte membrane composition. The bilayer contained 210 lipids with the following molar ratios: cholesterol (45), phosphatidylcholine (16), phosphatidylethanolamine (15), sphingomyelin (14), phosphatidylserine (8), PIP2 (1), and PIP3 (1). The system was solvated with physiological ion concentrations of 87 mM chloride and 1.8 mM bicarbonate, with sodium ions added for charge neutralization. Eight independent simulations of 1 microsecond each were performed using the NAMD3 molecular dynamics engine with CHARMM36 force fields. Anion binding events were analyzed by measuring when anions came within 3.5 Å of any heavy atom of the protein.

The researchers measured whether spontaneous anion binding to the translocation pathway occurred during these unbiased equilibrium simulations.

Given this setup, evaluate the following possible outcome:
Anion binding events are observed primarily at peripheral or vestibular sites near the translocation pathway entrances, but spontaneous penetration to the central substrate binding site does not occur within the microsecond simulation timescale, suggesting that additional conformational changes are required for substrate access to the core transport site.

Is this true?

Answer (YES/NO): NO